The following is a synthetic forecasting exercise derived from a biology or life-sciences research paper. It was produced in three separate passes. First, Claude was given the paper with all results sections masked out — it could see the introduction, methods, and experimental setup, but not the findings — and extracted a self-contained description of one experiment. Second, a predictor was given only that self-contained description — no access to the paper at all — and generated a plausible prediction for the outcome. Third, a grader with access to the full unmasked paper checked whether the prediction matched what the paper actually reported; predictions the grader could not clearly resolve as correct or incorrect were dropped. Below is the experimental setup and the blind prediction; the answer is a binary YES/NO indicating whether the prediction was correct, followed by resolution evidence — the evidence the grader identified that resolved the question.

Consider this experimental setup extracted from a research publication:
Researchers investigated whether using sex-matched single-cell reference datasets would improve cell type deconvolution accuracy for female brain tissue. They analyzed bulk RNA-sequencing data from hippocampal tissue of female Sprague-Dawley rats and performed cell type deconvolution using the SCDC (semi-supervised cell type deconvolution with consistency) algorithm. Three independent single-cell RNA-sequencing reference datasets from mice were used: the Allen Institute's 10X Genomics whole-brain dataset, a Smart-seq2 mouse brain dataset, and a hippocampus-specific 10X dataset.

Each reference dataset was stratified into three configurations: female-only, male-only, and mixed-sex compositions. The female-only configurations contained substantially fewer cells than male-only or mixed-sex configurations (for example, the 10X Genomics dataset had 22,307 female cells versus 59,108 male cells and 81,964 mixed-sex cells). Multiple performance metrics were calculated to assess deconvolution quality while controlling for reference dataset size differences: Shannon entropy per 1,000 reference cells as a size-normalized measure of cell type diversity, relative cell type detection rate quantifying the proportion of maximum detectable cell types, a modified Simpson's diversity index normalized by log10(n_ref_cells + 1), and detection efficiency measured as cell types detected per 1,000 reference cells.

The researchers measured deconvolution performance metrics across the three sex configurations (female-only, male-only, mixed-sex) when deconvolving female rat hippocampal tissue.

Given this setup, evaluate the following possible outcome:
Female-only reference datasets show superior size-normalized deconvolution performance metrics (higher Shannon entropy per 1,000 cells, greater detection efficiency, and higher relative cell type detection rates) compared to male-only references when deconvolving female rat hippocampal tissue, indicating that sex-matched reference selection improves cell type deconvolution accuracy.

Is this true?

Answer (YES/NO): NO